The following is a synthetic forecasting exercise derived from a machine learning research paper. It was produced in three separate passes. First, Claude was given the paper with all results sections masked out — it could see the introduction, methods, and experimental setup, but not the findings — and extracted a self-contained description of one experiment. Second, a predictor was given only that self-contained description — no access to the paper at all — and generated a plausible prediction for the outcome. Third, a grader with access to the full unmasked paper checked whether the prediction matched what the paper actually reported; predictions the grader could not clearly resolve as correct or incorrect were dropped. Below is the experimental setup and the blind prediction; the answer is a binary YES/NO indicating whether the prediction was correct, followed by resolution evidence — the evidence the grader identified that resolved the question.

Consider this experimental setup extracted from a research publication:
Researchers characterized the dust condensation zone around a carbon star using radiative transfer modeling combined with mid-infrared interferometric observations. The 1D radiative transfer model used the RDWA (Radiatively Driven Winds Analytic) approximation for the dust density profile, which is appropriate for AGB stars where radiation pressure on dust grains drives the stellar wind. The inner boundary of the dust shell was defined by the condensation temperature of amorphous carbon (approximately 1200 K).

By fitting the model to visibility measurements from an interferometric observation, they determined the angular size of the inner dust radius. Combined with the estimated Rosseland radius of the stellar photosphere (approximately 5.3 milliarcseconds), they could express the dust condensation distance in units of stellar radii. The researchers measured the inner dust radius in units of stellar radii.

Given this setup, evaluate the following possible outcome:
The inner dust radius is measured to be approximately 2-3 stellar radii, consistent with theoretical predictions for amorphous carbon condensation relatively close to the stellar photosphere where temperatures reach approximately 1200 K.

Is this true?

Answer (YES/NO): NO